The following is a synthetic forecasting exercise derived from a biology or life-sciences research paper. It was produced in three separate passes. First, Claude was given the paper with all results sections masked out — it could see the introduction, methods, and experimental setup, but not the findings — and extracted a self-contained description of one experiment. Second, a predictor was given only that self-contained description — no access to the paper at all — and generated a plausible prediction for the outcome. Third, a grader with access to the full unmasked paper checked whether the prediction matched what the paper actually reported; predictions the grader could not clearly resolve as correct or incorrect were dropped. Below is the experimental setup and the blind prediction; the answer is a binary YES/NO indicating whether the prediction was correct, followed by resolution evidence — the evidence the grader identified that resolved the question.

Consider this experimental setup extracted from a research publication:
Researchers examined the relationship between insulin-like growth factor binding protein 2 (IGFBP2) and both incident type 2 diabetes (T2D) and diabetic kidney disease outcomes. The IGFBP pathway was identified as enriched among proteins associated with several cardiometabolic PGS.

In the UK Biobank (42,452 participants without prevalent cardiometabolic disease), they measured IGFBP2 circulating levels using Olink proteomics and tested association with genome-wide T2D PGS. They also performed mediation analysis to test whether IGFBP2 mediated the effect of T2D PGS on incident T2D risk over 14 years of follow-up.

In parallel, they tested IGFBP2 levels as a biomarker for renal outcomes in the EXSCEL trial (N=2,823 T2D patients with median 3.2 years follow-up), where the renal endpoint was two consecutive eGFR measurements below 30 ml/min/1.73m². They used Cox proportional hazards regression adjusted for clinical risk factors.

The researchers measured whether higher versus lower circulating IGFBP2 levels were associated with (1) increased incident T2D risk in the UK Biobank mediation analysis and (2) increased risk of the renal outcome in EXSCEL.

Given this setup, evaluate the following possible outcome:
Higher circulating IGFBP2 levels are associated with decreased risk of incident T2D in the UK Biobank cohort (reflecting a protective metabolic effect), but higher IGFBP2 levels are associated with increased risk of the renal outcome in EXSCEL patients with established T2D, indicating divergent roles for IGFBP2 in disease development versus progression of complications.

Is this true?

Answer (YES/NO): YES